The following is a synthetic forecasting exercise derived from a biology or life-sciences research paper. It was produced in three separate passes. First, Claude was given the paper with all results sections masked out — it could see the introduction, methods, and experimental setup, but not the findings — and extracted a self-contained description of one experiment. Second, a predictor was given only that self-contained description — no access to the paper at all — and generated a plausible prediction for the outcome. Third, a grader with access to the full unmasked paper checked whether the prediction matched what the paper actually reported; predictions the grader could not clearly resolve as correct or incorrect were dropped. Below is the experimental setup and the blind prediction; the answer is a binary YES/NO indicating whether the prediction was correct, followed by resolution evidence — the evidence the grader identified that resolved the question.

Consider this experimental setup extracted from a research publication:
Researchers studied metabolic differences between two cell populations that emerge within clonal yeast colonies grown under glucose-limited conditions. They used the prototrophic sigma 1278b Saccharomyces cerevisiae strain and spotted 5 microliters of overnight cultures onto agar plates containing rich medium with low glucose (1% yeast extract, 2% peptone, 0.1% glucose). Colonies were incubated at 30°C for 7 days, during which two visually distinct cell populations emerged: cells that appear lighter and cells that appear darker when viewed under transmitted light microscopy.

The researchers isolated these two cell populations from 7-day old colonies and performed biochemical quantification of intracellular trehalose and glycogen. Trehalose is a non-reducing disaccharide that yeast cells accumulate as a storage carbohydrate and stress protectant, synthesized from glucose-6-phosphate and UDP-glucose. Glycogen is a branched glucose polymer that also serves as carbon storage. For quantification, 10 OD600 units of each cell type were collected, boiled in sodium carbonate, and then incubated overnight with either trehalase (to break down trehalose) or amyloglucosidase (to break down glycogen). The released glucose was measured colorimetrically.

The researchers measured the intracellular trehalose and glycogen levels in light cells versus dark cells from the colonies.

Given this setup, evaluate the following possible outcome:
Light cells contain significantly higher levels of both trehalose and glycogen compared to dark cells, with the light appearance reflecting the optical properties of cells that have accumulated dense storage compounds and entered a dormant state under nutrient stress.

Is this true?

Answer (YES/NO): NO